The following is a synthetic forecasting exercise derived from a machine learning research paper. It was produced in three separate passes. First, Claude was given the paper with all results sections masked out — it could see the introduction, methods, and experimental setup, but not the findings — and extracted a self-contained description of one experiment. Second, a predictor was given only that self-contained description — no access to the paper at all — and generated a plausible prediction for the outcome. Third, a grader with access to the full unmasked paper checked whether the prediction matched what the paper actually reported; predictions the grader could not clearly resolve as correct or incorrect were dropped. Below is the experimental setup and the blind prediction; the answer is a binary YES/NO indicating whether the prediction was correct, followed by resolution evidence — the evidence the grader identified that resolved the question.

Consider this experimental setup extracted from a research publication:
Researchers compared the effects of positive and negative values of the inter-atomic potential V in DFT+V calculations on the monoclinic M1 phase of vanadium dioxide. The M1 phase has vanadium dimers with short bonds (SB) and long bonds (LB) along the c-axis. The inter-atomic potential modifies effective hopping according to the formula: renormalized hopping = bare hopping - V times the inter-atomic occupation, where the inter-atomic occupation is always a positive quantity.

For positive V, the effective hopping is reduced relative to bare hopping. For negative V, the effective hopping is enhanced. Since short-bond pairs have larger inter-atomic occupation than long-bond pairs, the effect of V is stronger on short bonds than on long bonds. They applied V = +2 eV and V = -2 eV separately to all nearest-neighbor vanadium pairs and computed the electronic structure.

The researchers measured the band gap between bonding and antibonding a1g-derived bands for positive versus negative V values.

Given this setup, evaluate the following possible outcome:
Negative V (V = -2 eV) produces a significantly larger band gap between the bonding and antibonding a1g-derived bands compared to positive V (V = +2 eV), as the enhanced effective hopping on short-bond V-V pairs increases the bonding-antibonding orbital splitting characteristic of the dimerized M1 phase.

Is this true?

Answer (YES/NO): NO